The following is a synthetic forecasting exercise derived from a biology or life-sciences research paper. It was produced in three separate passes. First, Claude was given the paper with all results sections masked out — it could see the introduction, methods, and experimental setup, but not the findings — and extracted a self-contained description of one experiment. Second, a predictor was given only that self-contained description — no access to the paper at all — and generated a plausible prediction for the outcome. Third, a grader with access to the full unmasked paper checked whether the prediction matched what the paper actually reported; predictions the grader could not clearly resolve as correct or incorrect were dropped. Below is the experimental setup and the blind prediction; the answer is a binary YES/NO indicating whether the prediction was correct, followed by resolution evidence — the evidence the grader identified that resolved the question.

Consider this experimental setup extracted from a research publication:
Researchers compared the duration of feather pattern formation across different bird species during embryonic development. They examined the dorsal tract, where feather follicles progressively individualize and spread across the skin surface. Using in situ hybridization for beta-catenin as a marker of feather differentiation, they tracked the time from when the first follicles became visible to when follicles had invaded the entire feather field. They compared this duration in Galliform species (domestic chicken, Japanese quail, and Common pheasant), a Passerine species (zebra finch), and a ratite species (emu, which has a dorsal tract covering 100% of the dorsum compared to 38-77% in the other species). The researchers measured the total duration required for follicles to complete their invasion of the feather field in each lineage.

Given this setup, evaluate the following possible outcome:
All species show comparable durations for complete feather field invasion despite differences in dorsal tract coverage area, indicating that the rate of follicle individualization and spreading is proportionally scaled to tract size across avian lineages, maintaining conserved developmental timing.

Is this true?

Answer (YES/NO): NO